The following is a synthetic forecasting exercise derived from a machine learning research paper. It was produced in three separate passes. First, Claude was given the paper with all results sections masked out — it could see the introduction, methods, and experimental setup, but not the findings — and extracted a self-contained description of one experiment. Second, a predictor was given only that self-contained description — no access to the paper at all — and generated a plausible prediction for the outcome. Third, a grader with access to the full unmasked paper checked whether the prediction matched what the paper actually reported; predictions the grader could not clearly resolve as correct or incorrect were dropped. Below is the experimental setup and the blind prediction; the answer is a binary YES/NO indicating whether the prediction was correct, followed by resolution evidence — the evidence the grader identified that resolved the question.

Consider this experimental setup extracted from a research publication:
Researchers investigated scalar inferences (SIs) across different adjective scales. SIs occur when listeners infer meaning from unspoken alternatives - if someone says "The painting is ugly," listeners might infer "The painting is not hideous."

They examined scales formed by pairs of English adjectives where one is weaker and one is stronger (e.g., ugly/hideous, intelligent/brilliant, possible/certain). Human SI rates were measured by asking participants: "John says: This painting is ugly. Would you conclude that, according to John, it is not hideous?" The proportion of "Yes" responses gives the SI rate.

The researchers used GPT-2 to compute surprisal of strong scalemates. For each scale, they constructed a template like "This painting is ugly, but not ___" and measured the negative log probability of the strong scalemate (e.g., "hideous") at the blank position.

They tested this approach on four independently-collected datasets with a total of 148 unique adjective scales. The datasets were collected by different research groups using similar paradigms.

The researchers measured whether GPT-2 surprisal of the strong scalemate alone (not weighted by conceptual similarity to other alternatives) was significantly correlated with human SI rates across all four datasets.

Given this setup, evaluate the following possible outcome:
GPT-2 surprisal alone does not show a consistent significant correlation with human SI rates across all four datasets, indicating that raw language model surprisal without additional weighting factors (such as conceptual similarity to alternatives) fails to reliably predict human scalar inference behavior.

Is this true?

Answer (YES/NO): YES